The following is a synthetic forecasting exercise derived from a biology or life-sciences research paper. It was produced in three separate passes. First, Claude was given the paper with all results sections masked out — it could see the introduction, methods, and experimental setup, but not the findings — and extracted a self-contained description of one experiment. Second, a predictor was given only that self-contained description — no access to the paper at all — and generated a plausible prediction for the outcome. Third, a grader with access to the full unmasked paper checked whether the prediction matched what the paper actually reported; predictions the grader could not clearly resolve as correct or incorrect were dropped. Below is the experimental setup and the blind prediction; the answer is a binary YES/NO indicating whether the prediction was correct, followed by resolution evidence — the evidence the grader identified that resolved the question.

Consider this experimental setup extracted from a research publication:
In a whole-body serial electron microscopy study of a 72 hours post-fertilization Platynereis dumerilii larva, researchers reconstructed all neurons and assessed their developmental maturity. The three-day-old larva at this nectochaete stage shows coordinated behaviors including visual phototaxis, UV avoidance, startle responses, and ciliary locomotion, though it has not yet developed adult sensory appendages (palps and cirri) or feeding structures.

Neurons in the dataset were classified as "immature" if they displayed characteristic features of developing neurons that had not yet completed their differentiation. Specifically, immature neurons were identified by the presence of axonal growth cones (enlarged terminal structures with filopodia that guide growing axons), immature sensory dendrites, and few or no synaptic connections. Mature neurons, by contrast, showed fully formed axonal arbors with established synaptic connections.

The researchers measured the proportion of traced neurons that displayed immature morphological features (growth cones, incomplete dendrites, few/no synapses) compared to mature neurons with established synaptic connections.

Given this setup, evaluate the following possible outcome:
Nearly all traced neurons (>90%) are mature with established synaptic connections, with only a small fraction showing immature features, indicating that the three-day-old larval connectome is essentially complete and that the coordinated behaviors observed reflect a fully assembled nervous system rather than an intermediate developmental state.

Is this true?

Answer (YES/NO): NO